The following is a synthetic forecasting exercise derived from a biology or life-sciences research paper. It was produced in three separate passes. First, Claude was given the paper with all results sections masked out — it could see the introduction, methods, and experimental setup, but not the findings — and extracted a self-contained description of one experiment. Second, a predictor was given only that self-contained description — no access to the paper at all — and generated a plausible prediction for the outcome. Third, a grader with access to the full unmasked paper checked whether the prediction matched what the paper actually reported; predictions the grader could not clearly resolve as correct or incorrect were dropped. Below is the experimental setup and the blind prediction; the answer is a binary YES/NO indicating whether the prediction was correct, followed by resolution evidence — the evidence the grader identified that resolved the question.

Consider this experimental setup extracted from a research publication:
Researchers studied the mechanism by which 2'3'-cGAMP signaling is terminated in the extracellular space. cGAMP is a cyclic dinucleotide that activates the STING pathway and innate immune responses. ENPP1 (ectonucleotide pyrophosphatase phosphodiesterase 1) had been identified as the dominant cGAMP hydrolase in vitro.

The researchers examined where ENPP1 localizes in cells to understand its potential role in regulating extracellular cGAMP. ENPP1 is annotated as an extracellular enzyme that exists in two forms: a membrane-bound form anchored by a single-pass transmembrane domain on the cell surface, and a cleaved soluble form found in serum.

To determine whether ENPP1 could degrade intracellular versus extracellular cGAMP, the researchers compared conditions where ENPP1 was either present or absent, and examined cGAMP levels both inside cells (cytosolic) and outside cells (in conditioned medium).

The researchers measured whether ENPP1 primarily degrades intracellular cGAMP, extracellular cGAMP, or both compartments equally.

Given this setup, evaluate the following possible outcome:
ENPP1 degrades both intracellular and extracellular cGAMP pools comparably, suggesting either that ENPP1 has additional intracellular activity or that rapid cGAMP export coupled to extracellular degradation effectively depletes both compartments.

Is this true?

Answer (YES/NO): NO